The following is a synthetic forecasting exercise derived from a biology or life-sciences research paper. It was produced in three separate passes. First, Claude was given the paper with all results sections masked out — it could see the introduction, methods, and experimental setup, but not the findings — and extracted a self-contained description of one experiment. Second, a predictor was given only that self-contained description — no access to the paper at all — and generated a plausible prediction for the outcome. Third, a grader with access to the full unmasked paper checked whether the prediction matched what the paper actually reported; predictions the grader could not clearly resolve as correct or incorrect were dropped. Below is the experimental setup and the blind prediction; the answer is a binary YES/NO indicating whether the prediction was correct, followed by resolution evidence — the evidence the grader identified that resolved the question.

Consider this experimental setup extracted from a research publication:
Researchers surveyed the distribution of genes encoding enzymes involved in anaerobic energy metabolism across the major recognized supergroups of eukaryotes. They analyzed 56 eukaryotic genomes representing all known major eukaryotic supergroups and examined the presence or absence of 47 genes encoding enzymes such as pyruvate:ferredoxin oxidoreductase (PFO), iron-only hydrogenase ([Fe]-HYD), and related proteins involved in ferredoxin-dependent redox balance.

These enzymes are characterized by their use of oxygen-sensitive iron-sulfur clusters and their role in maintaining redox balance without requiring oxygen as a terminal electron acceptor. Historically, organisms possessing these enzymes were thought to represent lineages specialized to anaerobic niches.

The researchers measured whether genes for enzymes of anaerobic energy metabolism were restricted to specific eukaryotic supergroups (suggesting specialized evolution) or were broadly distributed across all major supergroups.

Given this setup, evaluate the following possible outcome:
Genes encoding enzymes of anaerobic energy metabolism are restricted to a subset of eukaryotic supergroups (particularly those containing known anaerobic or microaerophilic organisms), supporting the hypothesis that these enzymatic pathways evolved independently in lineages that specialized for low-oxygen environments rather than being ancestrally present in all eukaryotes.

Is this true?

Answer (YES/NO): NO